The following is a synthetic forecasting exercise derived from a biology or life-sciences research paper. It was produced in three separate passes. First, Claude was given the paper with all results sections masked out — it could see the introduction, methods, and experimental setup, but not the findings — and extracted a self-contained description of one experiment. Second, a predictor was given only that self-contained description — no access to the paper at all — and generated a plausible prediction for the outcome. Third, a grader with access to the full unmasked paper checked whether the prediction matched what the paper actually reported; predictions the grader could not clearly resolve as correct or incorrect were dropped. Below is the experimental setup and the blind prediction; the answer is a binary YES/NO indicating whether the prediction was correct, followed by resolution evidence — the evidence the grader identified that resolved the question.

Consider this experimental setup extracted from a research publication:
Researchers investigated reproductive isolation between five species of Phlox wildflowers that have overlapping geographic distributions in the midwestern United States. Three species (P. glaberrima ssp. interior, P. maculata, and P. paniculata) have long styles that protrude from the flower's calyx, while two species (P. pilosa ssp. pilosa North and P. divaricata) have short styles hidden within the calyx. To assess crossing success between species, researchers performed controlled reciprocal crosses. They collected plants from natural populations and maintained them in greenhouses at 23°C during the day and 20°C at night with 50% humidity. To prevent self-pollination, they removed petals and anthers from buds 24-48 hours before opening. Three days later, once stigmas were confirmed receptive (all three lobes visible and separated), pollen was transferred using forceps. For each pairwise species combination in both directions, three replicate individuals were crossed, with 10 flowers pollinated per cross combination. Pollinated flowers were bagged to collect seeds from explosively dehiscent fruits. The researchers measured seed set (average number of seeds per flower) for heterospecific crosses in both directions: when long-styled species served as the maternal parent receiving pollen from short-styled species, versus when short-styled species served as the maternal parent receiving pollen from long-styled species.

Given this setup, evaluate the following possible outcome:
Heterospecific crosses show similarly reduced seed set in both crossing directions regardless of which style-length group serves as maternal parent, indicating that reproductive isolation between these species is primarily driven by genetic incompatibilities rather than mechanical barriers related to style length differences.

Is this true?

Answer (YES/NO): NO